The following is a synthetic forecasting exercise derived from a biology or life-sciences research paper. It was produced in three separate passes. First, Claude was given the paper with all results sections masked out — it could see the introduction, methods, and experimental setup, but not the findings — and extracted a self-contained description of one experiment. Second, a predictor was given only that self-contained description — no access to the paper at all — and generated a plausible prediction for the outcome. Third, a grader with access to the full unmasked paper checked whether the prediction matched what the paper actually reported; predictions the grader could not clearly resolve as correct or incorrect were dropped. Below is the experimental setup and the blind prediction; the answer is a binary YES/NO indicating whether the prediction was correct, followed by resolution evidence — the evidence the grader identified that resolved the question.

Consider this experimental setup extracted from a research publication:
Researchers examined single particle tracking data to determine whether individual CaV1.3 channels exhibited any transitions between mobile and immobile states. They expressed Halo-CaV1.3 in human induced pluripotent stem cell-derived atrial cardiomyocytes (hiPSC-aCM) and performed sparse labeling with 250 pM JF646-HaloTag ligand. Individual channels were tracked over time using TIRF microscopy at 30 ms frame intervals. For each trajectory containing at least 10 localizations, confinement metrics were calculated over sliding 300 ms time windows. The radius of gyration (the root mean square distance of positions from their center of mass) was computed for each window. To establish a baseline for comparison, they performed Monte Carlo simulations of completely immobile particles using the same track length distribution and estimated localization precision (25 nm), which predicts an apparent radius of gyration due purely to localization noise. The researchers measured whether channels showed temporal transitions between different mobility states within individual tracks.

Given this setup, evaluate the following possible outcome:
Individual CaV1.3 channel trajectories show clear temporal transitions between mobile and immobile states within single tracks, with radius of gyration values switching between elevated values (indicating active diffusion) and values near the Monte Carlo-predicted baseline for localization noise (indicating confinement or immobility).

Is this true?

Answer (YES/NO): NO